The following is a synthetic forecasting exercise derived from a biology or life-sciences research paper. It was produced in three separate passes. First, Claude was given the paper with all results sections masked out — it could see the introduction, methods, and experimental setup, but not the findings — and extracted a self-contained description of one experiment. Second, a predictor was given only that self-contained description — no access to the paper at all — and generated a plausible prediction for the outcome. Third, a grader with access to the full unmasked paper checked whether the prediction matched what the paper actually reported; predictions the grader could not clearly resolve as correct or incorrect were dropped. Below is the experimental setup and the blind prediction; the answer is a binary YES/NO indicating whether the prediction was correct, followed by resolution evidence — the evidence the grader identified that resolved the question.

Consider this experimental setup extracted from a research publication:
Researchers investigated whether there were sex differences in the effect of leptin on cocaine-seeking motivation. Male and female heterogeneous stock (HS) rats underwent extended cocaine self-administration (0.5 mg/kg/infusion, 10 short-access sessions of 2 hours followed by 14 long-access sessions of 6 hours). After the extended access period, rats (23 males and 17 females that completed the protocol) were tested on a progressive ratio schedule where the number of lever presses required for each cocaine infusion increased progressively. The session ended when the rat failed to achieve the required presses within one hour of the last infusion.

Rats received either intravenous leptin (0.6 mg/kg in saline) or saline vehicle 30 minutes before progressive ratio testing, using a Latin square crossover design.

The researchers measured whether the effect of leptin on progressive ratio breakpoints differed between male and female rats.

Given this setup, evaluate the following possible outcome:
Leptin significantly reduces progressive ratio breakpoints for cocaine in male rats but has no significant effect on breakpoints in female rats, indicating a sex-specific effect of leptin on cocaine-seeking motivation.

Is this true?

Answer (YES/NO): NO